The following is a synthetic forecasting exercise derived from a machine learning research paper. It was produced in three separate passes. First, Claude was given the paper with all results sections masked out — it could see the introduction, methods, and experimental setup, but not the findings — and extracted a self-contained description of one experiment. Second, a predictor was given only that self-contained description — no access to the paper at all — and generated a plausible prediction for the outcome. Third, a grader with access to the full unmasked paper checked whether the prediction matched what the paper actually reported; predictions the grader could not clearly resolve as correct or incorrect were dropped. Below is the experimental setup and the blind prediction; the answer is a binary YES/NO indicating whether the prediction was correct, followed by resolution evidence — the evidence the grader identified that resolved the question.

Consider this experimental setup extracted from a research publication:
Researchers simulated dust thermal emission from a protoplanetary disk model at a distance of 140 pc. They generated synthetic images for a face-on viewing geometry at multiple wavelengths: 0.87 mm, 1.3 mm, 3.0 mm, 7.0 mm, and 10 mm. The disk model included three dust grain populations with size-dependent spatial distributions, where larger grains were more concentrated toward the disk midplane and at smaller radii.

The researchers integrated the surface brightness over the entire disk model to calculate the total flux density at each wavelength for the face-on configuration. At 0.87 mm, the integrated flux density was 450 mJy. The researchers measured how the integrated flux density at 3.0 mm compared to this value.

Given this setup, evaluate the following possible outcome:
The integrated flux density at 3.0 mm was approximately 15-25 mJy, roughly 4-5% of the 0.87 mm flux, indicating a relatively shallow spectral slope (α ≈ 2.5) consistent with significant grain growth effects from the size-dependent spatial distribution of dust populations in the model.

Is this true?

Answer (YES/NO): NO